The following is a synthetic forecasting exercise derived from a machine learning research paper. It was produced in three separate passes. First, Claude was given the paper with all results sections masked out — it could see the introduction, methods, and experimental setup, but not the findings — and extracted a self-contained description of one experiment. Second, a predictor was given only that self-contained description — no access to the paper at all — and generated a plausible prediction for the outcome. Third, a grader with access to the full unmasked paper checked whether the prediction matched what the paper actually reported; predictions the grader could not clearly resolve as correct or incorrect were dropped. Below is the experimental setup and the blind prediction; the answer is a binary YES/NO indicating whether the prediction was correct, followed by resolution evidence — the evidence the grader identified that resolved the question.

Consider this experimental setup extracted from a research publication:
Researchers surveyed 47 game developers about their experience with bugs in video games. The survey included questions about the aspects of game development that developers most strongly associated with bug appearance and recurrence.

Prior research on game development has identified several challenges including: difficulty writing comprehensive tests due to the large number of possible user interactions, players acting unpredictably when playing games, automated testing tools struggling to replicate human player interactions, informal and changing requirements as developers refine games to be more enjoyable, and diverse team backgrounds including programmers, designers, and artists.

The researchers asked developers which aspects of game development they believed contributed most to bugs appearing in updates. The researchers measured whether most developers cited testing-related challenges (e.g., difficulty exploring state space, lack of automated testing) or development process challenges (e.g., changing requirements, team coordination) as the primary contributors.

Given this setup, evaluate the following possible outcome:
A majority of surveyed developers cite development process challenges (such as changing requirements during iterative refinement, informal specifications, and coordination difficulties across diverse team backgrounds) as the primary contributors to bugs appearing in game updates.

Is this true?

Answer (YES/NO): NO